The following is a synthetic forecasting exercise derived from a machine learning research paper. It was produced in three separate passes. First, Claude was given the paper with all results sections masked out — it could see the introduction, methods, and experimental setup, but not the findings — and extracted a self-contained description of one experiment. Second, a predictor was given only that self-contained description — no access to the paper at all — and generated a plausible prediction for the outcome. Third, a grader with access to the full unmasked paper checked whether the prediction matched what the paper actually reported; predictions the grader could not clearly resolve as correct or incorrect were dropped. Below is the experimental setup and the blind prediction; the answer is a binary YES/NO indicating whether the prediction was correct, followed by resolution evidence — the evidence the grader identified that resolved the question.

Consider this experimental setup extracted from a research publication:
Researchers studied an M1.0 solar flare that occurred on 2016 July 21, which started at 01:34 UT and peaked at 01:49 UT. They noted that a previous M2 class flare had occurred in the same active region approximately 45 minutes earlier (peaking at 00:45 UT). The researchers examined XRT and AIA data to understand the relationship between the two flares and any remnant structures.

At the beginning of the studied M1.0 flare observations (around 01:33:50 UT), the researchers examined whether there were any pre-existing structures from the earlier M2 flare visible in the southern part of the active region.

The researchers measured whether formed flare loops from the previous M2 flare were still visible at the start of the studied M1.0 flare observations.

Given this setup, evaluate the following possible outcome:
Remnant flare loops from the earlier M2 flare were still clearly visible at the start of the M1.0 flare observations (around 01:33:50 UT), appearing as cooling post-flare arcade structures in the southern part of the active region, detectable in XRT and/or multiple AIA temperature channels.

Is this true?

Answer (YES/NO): YES